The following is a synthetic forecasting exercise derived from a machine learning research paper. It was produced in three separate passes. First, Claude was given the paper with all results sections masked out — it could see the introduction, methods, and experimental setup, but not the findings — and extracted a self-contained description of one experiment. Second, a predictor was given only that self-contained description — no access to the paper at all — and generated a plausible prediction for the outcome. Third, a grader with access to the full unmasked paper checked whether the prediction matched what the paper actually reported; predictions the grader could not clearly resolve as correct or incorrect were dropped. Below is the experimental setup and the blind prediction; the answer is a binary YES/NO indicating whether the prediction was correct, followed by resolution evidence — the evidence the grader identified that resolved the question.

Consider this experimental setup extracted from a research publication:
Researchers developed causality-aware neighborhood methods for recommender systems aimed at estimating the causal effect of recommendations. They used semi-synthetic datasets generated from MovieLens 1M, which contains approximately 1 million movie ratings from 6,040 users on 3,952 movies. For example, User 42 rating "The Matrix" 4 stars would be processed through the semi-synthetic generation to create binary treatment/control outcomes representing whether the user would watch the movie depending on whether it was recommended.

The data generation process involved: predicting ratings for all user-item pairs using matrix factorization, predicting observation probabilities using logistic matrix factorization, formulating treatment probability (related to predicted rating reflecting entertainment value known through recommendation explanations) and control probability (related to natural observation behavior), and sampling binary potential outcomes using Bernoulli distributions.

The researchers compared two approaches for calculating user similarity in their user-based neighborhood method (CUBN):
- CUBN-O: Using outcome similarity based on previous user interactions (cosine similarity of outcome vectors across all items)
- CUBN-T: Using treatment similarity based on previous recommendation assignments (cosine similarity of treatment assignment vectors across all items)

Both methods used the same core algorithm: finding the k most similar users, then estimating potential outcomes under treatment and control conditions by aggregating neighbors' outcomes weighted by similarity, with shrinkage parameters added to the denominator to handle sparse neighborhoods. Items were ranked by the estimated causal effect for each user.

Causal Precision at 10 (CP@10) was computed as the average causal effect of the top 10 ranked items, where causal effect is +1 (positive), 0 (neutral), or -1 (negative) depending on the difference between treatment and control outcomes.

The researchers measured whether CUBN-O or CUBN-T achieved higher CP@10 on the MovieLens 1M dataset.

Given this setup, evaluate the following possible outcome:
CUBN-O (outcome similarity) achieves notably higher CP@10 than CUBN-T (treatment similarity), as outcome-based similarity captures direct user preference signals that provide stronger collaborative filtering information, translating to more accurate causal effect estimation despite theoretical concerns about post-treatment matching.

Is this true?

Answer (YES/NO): NO